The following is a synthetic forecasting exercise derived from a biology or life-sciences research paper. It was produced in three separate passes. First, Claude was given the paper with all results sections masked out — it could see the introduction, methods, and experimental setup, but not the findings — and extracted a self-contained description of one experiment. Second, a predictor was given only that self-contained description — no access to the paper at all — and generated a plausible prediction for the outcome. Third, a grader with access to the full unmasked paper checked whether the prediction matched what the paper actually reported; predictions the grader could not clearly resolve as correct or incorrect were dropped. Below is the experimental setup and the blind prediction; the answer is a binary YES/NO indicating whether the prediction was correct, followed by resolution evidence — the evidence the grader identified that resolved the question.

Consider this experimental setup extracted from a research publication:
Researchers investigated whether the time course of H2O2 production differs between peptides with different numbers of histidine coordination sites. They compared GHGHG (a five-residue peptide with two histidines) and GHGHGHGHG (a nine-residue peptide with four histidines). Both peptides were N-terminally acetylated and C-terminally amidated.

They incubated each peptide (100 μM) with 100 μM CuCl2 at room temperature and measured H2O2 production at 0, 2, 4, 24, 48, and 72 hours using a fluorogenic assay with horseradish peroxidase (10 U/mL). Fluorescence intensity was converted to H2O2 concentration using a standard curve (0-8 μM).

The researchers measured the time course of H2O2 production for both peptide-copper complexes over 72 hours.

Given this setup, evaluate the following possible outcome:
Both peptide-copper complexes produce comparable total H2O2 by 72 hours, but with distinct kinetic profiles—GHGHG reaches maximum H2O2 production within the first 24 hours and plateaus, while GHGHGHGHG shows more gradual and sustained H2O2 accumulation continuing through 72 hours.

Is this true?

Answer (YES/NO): NO